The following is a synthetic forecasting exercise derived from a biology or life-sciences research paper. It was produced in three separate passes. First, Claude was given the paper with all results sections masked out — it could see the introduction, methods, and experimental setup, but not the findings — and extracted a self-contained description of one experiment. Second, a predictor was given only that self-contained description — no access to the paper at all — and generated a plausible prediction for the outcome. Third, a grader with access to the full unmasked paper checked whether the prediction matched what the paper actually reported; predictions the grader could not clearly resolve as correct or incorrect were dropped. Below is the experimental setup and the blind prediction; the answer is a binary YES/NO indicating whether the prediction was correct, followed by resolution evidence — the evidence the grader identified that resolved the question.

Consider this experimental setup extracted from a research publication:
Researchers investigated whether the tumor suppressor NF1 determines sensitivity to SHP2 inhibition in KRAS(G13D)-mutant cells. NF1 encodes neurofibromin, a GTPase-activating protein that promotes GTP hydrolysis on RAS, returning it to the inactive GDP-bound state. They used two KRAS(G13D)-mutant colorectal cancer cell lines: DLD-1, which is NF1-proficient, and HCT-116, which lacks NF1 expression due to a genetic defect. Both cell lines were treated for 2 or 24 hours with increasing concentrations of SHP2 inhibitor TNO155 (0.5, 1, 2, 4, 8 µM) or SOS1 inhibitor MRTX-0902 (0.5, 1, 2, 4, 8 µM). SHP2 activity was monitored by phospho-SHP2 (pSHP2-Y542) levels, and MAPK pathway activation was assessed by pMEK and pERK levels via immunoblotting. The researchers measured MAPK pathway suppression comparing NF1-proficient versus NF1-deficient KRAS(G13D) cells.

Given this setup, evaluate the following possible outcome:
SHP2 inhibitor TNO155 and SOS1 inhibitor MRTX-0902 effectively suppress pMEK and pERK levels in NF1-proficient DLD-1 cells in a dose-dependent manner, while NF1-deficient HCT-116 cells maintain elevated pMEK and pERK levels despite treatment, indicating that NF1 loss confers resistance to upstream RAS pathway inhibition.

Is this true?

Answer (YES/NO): NO